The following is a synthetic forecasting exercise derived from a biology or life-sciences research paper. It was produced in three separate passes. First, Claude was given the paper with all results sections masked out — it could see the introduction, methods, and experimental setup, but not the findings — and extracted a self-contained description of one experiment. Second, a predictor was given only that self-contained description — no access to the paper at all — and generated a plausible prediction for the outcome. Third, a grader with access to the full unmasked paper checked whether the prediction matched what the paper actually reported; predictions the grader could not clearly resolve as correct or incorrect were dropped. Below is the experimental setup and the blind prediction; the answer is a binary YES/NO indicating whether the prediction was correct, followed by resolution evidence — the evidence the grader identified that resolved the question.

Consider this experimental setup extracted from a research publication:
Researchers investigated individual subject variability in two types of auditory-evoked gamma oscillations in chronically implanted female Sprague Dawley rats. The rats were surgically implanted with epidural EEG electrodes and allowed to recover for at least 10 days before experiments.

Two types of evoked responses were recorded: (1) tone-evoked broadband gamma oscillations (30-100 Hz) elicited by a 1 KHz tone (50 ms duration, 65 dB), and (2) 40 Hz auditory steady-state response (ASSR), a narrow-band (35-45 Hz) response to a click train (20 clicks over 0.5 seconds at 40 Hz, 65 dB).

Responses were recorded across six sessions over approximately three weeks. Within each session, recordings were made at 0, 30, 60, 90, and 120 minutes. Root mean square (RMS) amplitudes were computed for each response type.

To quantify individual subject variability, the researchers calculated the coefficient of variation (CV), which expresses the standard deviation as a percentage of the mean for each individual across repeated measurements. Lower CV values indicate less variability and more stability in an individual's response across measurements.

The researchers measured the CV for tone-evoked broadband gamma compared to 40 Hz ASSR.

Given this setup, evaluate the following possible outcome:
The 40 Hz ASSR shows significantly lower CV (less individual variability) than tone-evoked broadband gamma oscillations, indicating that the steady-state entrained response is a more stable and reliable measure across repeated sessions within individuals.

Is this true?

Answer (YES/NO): YES